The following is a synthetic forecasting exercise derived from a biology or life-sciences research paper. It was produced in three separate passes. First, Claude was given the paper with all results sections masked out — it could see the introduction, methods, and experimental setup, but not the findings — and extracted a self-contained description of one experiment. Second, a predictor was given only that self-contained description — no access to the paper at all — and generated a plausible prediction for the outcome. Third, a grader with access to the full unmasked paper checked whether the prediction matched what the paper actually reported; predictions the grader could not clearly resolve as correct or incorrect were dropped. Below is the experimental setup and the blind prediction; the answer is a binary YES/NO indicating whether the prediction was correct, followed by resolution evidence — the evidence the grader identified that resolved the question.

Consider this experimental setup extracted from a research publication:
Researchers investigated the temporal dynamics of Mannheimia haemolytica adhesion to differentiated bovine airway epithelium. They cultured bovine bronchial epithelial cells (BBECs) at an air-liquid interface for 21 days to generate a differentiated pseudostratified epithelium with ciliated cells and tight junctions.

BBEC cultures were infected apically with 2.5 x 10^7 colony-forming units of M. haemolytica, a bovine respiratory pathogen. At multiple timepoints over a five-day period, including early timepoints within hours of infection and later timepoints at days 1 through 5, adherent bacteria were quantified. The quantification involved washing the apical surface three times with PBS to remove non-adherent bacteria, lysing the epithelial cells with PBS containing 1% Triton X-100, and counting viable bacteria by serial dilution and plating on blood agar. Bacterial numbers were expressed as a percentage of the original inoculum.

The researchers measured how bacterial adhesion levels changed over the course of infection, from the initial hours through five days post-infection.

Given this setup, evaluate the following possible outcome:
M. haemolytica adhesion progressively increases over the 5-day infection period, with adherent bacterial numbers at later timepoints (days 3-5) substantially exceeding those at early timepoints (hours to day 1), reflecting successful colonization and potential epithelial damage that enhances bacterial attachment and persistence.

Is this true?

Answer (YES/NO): NO